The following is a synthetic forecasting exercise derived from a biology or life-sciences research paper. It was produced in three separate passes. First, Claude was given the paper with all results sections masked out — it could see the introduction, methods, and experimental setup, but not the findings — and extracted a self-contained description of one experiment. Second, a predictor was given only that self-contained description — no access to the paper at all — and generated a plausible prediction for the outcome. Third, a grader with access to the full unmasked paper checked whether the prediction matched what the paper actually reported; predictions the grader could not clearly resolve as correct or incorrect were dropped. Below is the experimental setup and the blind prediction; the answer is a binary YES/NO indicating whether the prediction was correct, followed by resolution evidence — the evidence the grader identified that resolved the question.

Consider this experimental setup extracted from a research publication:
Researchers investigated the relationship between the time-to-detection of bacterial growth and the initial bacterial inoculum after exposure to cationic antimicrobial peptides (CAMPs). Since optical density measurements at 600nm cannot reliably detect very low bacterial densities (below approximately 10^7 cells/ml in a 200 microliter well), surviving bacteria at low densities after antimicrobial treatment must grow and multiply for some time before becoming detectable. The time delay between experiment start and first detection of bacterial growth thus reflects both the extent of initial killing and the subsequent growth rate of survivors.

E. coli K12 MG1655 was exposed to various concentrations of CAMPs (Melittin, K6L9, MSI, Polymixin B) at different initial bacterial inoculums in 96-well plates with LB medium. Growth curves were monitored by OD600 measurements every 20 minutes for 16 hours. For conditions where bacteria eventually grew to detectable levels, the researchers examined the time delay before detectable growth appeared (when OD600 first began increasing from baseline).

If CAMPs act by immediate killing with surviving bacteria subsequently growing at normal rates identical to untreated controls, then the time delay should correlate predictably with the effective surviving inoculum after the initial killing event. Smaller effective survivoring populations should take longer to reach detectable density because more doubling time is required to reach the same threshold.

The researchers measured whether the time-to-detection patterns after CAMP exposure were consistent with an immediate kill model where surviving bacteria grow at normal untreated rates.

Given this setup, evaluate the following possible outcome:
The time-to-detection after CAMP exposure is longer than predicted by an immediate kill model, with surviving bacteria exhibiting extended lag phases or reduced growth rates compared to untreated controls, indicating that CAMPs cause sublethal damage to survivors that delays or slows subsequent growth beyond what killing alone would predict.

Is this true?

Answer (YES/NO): NO